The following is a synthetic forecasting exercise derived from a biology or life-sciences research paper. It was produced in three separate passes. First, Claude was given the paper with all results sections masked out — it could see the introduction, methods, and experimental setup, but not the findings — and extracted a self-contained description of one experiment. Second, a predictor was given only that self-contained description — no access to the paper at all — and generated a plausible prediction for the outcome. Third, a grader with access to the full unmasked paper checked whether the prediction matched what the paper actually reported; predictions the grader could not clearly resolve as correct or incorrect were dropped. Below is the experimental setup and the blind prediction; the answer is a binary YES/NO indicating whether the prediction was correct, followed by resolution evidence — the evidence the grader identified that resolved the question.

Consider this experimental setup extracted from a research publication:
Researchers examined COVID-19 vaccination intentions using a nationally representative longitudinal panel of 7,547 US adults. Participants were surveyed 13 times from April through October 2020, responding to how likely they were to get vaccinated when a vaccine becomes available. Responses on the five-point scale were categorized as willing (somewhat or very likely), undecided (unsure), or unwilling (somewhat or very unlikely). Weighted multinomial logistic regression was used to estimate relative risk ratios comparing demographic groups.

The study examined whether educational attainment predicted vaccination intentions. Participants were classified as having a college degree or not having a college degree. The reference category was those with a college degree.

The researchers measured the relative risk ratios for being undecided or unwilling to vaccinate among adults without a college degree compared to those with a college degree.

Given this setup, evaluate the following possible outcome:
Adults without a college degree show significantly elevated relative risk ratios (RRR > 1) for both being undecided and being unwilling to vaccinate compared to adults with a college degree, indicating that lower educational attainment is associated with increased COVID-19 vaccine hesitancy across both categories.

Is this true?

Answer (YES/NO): YES